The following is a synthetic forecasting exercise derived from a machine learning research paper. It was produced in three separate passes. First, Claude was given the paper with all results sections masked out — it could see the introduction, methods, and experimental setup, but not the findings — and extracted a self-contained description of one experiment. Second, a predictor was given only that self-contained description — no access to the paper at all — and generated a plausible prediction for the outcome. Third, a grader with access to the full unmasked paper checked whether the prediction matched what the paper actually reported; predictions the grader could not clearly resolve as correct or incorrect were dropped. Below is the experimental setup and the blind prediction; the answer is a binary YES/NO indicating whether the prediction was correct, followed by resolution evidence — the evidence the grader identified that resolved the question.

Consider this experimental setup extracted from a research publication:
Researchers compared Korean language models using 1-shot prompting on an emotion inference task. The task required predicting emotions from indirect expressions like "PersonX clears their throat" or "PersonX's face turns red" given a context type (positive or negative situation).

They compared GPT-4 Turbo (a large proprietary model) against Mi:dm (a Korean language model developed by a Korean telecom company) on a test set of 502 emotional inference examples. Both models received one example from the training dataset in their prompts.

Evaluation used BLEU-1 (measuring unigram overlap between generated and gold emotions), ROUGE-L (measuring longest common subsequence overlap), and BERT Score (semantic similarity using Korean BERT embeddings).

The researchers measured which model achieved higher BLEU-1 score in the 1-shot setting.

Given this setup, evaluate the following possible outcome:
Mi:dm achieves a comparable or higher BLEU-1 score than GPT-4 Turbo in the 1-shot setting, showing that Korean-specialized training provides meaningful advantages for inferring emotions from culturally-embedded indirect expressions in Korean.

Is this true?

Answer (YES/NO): NO